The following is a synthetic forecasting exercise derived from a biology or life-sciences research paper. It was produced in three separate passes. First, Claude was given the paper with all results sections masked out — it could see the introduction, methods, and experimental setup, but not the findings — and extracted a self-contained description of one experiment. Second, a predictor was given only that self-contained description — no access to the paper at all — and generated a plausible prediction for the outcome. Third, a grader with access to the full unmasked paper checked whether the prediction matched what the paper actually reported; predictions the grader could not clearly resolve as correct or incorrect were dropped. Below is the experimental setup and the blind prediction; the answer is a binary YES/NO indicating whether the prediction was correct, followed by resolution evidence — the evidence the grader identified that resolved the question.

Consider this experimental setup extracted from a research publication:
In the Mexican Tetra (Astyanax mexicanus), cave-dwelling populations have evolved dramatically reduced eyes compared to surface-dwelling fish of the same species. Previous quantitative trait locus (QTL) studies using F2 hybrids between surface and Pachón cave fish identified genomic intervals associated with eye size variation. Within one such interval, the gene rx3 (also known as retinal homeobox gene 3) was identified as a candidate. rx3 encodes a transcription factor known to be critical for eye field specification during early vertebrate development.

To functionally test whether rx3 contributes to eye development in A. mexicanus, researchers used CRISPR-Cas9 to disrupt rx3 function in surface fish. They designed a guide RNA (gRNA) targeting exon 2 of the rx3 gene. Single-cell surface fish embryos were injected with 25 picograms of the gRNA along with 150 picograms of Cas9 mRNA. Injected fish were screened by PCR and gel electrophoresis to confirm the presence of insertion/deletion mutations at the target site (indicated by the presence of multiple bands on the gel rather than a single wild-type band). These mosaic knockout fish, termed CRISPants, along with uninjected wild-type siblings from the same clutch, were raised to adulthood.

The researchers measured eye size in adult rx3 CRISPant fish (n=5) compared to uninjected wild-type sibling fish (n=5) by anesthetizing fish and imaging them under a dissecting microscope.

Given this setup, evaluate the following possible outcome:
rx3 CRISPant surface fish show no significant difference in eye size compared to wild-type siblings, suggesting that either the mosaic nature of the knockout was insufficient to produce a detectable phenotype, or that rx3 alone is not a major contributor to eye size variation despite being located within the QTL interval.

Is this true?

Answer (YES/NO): NO